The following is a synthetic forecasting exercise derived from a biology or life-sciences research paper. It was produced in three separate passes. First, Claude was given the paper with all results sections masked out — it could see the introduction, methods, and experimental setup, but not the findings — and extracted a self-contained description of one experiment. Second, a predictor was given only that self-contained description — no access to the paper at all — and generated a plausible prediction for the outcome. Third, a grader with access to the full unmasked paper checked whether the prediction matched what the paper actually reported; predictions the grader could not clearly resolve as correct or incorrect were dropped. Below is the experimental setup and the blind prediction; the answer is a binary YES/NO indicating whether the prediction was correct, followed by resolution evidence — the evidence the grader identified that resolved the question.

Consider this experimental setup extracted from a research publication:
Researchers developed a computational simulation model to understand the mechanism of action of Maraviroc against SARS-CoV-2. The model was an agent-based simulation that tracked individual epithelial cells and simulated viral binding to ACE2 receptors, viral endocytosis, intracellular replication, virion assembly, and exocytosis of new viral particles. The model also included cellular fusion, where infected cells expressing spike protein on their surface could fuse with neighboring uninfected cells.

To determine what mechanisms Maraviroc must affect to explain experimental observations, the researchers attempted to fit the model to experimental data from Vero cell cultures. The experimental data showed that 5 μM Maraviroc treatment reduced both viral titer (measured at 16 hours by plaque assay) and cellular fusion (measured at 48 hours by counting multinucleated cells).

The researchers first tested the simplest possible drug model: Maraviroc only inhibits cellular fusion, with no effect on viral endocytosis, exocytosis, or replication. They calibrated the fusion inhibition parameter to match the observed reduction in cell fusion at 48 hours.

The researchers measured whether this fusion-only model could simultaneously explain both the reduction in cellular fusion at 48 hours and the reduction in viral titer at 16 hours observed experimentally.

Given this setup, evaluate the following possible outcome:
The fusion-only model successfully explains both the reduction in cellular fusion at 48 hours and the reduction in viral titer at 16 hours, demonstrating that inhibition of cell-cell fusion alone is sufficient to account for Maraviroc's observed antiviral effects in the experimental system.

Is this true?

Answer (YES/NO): NO